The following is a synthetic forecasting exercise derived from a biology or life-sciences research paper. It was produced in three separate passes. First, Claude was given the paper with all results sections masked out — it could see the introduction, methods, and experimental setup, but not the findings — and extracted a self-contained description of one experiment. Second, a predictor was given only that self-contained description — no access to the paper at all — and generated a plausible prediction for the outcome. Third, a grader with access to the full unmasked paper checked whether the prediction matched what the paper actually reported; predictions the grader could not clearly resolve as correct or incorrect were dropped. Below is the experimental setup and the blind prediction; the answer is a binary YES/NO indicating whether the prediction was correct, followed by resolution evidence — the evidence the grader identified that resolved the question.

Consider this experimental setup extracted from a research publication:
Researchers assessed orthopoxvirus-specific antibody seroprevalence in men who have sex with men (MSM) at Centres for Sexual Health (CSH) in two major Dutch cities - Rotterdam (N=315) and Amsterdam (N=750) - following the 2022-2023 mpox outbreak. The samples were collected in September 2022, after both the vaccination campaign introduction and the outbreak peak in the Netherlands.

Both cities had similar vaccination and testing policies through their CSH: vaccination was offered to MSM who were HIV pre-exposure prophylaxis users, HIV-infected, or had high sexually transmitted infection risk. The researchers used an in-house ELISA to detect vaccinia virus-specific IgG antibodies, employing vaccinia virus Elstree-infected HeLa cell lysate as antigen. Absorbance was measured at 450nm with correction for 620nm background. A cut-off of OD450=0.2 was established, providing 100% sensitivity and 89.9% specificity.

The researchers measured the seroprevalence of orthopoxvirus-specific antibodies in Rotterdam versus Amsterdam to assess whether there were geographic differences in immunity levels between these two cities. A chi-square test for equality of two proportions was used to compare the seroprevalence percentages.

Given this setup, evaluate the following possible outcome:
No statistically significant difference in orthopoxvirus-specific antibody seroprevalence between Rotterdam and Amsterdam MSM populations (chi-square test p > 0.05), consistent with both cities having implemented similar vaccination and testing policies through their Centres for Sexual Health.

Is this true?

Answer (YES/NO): YES